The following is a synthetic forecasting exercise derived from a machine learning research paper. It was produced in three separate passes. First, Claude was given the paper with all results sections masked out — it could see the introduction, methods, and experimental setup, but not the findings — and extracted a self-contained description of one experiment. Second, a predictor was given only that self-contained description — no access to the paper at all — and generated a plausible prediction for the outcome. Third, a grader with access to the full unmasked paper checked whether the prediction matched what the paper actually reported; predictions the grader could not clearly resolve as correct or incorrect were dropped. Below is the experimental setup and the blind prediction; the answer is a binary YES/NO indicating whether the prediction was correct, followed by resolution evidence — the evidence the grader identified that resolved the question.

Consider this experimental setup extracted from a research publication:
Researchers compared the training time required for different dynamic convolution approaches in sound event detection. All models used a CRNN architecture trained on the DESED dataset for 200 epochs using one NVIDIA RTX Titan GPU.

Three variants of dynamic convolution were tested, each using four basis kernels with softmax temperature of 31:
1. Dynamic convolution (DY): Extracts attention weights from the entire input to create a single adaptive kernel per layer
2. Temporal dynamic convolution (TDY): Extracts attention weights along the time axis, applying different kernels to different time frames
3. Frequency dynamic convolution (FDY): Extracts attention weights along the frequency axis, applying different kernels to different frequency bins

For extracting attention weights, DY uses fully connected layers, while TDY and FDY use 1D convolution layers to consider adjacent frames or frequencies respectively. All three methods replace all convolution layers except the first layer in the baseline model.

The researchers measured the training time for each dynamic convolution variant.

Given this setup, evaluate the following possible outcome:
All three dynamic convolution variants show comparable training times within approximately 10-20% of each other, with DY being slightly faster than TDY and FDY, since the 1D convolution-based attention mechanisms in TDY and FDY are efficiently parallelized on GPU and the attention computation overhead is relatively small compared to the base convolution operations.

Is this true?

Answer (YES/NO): NO